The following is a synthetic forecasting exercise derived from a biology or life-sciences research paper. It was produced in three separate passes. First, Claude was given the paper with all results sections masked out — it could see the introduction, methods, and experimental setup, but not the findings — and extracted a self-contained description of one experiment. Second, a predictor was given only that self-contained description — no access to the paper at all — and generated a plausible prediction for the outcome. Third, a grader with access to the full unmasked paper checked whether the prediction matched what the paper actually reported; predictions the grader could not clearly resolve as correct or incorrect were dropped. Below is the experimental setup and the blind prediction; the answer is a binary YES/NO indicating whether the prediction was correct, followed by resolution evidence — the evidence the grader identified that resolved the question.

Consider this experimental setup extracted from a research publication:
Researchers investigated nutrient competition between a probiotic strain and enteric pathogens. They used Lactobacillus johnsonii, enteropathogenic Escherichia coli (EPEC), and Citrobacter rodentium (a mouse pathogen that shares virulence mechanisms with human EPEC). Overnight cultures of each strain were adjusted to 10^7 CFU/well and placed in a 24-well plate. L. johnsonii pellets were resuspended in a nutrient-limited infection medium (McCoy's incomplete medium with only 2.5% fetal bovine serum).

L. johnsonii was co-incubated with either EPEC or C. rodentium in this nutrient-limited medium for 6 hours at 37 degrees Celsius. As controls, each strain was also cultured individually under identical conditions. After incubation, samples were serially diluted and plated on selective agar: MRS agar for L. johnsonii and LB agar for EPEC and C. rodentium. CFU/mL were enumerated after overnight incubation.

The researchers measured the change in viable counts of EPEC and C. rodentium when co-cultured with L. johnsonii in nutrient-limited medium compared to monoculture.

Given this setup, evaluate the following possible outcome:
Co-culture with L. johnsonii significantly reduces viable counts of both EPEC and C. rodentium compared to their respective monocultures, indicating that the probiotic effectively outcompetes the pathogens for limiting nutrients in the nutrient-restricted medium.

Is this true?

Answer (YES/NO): NO